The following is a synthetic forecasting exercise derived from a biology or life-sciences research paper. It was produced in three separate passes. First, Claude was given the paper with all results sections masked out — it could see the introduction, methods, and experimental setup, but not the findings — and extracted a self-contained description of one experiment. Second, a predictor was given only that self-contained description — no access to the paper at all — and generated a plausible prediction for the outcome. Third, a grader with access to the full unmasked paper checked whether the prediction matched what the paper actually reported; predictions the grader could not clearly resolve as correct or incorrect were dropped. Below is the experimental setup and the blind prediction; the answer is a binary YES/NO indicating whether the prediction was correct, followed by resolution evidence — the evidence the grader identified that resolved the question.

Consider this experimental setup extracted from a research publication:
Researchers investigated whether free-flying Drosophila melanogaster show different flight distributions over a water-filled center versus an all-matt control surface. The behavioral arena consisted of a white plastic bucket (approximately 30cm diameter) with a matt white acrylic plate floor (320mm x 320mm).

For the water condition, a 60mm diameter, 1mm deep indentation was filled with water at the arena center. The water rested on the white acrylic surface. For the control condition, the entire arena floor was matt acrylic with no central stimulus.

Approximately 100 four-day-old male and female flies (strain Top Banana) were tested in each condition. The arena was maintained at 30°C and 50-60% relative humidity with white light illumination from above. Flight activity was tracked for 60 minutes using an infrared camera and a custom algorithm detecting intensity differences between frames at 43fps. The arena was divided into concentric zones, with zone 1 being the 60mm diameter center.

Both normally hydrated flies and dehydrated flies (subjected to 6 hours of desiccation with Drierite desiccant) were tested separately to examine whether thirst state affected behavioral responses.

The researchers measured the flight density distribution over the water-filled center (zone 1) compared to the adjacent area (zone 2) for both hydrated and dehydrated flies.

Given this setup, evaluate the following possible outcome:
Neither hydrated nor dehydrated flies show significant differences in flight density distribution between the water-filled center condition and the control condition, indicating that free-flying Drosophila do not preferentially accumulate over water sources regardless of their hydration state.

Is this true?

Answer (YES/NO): YES